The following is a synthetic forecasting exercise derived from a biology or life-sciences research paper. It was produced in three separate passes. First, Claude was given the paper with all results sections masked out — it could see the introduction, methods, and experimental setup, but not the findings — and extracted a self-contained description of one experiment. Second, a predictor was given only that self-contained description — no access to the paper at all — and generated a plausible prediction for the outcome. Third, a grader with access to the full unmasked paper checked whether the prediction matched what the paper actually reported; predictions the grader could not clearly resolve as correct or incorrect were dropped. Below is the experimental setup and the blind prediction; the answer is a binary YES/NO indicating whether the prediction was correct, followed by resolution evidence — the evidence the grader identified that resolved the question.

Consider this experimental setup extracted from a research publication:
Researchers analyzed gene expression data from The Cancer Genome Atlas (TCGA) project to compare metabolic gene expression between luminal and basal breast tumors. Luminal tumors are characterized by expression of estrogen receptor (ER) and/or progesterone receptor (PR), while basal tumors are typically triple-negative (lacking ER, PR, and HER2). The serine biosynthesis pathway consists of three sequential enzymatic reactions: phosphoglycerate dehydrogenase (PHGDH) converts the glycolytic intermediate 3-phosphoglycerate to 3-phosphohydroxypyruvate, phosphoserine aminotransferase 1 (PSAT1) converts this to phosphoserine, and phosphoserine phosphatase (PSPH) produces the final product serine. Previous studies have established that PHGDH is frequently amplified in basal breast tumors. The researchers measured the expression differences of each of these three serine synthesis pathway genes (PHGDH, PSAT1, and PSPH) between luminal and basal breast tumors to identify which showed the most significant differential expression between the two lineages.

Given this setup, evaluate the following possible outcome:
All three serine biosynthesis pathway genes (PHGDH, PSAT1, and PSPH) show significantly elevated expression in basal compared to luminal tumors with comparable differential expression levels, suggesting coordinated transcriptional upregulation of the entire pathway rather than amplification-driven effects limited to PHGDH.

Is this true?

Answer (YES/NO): NO